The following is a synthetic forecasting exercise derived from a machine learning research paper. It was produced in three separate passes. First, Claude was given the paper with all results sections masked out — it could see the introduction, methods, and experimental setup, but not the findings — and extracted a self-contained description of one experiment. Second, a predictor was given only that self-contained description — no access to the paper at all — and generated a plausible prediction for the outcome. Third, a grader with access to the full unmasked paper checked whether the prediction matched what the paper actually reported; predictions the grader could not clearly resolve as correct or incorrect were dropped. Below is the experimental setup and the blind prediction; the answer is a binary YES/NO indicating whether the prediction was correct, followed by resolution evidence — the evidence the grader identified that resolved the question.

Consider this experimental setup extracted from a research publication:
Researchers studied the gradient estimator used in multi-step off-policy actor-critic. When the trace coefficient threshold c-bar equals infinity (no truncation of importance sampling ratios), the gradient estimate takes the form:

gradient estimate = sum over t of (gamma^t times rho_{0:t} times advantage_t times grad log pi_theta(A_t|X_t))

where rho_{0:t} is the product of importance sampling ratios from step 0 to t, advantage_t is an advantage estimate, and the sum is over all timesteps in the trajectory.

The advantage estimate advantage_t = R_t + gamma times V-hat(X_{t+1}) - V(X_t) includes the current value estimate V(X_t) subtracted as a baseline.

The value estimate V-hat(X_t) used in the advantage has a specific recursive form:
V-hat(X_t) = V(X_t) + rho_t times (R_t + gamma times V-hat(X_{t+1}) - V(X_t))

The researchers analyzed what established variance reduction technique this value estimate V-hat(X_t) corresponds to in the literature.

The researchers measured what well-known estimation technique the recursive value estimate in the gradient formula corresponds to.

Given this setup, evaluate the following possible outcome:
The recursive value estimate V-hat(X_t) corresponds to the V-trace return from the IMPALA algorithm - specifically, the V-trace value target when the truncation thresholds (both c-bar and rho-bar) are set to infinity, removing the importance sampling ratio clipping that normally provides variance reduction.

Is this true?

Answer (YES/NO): NO